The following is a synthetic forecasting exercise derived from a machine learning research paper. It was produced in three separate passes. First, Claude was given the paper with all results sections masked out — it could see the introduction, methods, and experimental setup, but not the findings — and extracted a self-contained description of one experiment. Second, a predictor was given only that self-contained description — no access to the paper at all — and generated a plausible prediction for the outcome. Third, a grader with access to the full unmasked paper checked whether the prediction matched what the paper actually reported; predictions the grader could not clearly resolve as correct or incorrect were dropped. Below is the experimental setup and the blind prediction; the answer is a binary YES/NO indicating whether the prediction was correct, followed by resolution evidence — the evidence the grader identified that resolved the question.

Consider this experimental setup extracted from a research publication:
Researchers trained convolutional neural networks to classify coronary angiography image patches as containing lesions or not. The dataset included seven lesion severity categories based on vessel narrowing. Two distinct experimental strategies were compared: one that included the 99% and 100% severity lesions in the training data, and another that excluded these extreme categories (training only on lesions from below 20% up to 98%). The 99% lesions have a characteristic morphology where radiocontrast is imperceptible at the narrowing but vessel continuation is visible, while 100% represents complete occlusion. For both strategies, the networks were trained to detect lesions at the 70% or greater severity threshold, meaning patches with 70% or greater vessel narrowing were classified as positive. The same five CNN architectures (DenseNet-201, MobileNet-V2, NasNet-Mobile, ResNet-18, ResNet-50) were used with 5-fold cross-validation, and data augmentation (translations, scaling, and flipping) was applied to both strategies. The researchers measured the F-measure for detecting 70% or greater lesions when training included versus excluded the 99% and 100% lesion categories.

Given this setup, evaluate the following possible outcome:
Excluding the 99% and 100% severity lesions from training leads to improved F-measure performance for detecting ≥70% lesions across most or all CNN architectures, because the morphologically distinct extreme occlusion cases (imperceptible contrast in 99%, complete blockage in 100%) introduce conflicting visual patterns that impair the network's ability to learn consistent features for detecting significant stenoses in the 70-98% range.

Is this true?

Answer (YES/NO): YES